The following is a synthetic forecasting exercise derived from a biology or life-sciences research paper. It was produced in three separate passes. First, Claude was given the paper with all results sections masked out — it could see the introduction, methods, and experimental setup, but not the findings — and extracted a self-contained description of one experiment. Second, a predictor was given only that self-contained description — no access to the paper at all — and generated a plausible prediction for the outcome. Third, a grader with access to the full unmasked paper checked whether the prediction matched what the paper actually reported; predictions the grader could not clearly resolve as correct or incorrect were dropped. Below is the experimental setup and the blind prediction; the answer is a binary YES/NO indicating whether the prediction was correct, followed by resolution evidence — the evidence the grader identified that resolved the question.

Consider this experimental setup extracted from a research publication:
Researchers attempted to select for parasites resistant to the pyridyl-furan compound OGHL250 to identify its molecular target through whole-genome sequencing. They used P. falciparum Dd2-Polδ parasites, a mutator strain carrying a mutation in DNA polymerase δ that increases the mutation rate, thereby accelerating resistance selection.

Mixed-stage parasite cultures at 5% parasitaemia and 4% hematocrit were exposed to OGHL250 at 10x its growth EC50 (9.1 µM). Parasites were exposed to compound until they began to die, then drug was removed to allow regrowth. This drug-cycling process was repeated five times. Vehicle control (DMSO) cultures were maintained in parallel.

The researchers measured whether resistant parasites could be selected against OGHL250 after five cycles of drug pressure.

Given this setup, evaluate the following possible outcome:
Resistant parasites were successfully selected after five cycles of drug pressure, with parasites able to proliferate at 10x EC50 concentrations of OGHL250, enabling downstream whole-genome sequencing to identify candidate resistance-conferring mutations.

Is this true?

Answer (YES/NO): NO